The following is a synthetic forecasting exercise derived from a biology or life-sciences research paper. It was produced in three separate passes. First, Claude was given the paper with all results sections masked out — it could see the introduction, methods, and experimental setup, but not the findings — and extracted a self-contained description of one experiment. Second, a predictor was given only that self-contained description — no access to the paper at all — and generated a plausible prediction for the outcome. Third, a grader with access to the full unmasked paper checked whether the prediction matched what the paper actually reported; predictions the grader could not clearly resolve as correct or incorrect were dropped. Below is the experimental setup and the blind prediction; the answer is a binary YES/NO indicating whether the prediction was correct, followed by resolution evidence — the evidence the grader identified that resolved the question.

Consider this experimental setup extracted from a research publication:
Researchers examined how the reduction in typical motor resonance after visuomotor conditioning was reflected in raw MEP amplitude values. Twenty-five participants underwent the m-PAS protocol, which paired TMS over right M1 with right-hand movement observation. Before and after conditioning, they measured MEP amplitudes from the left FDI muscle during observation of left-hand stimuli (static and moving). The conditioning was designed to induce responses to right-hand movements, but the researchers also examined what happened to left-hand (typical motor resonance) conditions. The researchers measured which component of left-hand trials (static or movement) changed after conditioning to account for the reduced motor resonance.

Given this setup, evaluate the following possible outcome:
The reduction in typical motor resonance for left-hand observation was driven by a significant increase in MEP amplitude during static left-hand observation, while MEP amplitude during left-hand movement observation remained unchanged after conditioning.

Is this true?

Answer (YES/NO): YES